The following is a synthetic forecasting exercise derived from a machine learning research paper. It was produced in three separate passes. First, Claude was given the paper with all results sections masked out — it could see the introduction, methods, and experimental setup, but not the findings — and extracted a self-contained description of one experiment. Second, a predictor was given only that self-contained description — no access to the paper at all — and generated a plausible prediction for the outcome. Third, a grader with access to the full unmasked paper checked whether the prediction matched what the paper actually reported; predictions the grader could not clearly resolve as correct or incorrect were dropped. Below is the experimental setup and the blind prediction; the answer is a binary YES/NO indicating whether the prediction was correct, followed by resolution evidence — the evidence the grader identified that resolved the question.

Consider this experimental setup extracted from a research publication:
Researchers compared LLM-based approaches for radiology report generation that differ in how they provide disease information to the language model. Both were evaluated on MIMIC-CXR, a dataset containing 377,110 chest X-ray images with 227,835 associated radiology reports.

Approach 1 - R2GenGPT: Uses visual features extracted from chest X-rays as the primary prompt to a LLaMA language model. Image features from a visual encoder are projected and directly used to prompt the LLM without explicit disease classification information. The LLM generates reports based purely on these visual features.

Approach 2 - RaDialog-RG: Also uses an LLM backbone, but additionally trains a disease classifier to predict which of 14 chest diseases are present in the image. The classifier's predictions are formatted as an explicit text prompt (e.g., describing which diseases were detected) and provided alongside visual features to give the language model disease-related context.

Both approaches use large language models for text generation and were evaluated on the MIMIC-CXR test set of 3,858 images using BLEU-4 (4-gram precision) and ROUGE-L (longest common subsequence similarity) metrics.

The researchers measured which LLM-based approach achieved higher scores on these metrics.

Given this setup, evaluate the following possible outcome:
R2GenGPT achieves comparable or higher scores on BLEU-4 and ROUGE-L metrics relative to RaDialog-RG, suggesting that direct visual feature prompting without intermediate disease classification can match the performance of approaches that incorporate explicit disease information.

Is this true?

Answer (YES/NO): YES